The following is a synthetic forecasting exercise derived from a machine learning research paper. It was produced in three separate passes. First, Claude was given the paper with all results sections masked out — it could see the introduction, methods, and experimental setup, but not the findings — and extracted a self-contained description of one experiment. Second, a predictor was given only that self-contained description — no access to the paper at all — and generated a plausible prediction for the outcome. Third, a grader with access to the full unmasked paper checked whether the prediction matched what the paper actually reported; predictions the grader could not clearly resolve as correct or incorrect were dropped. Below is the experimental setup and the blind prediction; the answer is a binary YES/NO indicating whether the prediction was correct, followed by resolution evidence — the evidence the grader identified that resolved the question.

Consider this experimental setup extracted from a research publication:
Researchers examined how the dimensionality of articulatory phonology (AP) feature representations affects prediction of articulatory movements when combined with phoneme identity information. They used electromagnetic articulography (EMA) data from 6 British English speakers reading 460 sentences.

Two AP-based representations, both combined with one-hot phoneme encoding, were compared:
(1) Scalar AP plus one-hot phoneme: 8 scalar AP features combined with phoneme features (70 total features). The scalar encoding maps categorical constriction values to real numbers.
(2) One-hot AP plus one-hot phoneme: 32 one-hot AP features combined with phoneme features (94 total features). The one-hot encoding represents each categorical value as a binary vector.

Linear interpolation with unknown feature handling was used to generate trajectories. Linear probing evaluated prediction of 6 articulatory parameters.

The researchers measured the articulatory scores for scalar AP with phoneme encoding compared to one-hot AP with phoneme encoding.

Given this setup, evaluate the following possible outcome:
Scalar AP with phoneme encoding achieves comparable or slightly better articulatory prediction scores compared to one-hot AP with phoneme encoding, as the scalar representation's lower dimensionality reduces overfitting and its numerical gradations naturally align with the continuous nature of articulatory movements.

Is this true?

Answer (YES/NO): NO